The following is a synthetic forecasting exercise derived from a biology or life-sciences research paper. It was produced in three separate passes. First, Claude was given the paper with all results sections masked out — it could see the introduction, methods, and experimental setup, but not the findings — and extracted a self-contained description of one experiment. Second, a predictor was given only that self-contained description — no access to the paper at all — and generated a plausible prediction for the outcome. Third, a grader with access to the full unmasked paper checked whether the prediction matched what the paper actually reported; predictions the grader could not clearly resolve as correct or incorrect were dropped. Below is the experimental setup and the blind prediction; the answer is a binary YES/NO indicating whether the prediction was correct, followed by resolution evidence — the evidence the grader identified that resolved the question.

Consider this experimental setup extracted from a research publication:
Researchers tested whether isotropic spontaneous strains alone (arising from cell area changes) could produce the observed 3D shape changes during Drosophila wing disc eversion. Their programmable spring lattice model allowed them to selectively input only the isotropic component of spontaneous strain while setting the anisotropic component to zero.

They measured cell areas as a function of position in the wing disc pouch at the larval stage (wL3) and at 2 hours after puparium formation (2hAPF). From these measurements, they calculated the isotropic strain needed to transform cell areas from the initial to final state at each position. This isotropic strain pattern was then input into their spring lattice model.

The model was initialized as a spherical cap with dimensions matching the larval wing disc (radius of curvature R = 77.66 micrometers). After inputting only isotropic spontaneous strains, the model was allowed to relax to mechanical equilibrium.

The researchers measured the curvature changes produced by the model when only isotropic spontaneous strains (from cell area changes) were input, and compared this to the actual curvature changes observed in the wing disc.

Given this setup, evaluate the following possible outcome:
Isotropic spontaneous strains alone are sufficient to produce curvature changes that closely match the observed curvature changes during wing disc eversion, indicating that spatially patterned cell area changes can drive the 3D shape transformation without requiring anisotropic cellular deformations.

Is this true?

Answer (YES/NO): NO